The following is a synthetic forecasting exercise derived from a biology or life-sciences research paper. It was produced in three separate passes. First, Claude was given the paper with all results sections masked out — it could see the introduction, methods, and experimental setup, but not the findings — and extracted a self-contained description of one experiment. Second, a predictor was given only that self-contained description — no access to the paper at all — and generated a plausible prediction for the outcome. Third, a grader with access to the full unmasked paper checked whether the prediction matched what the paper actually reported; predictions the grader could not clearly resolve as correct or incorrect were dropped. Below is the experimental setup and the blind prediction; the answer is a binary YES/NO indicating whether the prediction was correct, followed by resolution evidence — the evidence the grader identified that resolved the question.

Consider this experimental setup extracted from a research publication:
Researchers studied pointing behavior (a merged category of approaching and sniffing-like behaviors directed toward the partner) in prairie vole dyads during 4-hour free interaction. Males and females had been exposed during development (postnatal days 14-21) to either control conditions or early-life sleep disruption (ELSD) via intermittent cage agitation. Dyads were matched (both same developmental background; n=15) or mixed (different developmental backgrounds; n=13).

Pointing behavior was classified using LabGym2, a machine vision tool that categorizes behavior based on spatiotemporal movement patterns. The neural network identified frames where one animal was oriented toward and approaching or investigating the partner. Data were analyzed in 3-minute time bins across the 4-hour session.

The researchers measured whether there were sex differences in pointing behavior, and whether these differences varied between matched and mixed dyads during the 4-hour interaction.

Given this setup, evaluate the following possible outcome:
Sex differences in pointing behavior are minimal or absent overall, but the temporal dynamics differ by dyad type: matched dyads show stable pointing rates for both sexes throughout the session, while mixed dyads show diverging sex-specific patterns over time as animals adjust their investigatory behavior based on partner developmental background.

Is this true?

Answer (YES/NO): NO